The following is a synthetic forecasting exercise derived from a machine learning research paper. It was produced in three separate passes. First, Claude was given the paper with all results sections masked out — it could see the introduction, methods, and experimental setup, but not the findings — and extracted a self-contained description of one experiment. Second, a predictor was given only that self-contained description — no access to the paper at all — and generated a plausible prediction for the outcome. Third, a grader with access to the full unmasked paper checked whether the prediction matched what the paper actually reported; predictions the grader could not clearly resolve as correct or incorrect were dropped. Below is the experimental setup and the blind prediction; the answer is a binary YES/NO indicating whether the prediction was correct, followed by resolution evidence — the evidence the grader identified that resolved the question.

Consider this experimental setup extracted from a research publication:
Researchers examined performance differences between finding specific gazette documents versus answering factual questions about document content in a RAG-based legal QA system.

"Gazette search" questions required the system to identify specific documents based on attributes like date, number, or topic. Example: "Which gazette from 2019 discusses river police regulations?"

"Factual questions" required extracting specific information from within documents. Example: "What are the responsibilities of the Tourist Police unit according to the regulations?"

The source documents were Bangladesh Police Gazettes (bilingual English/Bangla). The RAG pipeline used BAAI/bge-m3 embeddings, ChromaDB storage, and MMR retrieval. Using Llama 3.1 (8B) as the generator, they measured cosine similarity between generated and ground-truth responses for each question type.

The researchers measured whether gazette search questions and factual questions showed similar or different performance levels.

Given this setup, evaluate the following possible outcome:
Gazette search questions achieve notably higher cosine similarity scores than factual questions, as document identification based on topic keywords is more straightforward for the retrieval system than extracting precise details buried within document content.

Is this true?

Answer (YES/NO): NO